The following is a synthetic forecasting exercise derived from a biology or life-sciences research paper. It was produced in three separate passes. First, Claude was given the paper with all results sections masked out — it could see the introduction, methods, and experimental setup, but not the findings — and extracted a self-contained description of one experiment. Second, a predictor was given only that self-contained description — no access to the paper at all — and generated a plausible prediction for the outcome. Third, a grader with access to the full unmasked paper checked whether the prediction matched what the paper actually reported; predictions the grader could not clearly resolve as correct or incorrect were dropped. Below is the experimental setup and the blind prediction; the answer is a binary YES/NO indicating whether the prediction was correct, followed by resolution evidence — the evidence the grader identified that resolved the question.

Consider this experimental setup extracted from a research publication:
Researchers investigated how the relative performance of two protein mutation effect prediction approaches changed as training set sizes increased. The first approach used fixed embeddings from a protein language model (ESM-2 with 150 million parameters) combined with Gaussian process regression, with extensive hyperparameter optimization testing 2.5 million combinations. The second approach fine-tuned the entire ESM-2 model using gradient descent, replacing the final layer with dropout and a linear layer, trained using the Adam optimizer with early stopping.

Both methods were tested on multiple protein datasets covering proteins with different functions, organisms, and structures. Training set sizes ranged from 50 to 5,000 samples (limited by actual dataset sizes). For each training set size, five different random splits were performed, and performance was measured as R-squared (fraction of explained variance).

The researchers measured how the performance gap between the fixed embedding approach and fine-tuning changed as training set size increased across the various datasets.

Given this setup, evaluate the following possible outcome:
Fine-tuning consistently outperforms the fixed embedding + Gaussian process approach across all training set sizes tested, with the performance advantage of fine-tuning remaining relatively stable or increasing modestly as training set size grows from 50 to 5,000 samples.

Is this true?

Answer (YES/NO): NO